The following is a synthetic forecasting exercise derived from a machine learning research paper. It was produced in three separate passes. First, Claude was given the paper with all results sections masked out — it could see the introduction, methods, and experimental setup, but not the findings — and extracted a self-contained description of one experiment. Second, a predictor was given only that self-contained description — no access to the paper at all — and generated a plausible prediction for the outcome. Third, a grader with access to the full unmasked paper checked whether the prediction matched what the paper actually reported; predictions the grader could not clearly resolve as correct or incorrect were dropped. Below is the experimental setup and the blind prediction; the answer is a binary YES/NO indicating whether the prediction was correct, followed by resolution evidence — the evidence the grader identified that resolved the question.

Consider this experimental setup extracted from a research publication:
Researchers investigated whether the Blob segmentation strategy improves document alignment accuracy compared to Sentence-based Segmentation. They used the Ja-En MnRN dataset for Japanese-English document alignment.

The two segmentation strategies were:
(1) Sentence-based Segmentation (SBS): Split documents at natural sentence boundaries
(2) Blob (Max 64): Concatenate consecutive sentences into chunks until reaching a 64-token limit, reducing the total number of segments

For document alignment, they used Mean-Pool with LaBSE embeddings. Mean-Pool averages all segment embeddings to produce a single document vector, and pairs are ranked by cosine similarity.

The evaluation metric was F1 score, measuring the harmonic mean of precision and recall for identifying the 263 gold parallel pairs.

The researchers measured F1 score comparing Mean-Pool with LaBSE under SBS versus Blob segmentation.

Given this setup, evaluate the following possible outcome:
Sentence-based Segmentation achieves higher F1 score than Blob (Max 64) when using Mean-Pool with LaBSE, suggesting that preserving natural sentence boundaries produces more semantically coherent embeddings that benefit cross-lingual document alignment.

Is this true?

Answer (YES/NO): NO